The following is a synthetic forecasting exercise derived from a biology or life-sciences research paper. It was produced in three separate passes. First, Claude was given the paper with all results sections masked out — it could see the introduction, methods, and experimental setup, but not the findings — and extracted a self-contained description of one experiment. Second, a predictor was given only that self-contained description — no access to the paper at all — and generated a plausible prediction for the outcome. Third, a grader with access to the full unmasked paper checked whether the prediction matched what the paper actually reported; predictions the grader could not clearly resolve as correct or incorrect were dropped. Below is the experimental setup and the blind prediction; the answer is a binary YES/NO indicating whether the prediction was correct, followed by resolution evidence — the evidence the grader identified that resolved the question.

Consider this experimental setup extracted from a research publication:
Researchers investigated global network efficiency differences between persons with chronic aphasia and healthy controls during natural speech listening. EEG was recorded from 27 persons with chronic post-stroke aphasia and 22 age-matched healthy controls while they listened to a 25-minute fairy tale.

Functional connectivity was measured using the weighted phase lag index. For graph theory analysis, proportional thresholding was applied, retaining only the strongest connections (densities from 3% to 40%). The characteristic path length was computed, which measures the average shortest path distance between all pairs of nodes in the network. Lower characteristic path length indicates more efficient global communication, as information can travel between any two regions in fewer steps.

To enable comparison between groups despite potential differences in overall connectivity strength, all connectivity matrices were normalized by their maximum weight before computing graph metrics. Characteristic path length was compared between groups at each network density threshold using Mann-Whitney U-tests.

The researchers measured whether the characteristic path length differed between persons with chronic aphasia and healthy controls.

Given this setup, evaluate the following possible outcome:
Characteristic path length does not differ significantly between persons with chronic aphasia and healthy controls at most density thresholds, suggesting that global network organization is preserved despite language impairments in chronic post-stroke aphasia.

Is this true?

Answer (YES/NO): NO